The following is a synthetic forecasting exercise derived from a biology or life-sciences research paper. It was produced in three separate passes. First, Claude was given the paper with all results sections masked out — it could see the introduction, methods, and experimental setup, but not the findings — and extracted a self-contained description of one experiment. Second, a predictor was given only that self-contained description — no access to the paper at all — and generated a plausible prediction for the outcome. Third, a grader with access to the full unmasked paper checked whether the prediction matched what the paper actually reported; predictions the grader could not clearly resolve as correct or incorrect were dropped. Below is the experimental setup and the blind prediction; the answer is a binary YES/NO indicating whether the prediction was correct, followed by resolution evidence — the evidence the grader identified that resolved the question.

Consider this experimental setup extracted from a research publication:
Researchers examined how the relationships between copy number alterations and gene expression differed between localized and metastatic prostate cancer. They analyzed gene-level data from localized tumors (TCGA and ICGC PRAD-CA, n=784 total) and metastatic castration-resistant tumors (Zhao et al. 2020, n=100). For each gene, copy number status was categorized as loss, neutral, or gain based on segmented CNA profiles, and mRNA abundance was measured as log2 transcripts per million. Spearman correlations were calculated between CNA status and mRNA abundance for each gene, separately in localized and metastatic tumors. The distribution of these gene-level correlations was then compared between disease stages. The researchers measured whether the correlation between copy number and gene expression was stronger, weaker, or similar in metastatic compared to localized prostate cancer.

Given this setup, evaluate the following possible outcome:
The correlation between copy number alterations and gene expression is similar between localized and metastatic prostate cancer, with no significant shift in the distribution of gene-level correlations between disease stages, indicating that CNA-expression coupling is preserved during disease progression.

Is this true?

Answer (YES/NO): YES